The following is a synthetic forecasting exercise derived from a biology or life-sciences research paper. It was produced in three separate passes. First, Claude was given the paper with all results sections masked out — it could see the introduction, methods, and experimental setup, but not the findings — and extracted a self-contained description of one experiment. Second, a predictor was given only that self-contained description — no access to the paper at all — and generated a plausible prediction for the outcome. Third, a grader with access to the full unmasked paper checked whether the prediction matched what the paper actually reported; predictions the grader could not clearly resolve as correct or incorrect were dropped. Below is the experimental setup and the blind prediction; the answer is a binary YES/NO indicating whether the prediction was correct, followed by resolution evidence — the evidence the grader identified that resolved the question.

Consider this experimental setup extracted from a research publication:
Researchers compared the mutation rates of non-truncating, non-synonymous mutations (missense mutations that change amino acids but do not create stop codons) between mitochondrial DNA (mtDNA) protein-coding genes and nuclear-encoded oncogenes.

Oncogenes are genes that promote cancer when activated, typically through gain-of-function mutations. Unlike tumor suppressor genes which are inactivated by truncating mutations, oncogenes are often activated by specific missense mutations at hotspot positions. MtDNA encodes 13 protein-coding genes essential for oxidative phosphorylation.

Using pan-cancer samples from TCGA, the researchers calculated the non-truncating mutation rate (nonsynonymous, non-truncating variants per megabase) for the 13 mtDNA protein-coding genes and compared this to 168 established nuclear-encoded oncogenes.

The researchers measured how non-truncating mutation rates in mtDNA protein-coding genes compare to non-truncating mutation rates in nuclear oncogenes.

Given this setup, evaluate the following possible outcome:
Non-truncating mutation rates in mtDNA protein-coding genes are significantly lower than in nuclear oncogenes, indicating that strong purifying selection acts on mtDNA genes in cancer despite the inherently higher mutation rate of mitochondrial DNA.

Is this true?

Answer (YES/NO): NO